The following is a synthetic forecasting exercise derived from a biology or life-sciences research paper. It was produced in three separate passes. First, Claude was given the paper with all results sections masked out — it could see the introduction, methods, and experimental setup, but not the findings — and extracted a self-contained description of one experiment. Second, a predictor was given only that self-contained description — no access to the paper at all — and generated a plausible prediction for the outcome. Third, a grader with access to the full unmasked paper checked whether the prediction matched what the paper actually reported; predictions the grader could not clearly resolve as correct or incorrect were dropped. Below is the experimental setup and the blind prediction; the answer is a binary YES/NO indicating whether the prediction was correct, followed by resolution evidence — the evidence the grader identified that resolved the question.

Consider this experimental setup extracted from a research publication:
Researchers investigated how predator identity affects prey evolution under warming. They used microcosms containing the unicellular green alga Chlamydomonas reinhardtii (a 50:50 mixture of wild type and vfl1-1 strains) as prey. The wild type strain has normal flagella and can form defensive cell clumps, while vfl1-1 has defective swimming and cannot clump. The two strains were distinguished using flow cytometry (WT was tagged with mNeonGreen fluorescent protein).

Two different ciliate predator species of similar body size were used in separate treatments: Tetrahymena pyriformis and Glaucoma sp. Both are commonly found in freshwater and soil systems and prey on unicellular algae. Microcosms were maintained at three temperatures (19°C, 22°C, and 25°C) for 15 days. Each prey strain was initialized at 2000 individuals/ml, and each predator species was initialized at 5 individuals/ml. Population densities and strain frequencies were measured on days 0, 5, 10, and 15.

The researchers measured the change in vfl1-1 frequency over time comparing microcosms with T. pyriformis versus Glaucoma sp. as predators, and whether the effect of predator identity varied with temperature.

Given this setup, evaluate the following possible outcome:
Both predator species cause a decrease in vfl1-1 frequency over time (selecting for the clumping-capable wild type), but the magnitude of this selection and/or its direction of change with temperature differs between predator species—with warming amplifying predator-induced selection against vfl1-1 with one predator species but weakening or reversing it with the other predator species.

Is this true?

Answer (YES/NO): NO